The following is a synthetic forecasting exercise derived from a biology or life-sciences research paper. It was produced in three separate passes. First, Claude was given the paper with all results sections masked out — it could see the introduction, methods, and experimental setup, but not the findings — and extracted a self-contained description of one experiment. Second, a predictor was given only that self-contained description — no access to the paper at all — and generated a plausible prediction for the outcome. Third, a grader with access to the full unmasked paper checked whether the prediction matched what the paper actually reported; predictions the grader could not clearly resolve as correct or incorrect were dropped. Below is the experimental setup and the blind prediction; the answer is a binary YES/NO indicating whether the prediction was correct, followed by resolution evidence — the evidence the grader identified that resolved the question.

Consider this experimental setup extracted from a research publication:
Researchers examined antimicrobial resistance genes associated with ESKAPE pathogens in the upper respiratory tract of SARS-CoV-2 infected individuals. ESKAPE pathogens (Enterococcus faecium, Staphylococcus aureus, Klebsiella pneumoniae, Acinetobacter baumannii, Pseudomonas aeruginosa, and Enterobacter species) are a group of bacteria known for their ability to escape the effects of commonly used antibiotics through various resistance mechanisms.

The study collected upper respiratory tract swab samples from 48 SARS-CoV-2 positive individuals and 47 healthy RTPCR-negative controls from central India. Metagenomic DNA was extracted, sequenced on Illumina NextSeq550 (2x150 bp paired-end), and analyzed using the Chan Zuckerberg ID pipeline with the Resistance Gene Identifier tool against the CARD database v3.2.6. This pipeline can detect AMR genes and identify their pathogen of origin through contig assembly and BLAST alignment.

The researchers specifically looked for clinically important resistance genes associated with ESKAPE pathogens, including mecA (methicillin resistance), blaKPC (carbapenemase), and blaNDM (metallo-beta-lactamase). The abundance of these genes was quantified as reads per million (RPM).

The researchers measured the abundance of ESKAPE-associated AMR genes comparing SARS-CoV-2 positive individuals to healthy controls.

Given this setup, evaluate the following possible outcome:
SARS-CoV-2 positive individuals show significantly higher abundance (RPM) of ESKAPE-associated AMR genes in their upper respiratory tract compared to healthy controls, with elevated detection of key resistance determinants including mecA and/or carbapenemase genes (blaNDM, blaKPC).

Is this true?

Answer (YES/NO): YES